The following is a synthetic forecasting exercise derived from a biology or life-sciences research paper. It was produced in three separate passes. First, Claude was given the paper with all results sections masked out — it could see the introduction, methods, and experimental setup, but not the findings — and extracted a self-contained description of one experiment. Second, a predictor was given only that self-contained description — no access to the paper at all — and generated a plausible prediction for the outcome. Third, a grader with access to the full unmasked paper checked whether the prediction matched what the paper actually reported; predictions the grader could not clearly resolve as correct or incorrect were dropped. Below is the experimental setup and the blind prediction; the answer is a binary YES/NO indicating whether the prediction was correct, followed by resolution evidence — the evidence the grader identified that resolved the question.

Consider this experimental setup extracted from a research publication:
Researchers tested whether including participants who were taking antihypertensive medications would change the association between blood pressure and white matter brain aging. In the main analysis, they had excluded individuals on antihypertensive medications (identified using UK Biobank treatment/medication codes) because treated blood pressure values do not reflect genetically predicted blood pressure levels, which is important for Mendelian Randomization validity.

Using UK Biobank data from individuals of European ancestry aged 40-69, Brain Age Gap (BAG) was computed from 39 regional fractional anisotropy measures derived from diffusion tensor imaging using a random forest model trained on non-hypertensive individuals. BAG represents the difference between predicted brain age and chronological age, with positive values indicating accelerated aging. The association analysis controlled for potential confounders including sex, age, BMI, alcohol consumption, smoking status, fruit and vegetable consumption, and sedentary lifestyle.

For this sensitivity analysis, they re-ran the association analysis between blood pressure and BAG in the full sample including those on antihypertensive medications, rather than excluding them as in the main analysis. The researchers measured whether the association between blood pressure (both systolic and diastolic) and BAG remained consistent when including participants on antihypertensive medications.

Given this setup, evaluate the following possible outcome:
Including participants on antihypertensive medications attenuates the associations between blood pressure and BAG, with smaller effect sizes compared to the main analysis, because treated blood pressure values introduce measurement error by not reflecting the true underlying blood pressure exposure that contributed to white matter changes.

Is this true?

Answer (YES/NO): NO